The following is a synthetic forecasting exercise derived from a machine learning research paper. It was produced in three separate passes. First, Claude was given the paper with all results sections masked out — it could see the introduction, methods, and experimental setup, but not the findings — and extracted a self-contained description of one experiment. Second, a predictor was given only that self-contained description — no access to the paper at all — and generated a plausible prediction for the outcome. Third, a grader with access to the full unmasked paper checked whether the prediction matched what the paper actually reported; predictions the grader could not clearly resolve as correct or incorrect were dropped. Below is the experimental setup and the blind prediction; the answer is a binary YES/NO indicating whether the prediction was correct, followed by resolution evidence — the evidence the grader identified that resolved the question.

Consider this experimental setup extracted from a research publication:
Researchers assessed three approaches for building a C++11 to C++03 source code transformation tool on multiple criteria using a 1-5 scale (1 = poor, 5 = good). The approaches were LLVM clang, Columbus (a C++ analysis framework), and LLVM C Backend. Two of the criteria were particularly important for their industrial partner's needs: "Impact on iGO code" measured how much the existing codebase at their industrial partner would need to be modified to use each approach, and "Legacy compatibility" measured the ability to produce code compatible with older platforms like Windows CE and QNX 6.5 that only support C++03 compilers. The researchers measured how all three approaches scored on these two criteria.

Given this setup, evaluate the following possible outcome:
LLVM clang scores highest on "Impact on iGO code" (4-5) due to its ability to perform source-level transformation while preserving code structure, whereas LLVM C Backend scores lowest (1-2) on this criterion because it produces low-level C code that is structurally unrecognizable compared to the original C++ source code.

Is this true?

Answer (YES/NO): NO